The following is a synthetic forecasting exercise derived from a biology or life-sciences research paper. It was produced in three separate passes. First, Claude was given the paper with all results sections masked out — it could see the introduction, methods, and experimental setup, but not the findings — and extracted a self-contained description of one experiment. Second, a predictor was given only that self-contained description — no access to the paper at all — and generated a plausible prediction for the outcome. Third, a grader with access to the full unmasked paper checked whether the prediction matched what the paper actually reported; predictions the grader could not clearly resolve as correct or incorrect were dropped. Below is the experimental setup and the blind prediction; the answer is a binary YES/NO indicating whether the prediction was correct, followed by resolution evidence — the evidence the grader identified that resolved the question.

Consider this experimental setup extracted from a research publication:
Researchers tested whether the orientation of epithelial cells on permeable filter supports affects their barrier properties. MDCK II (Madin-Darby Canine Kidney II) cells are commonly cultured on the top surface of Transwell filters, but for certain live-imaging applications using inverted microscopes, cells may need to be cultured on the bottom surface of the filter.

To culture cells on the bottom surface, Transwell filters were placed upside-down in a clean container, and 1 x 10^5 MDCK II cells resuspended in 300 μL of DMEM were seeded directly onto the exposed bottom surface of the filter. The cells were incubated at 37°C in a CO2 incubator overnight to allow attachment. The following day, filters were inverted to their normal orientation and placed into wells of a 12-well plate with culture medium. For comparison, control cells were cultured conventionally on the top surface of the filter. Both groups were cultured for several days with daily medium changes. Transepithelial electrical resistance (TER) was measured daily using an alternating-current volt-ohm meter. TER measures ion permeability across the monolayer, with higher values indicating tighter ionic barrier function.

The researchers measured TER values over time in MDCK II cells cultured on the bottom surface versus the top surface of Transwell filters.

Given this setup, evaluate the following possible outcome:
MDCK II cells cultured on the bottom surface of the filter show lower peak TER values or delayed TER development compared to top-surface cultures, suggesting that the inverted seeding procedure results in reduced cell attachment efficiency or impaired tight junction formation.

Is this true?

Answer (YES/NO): NO